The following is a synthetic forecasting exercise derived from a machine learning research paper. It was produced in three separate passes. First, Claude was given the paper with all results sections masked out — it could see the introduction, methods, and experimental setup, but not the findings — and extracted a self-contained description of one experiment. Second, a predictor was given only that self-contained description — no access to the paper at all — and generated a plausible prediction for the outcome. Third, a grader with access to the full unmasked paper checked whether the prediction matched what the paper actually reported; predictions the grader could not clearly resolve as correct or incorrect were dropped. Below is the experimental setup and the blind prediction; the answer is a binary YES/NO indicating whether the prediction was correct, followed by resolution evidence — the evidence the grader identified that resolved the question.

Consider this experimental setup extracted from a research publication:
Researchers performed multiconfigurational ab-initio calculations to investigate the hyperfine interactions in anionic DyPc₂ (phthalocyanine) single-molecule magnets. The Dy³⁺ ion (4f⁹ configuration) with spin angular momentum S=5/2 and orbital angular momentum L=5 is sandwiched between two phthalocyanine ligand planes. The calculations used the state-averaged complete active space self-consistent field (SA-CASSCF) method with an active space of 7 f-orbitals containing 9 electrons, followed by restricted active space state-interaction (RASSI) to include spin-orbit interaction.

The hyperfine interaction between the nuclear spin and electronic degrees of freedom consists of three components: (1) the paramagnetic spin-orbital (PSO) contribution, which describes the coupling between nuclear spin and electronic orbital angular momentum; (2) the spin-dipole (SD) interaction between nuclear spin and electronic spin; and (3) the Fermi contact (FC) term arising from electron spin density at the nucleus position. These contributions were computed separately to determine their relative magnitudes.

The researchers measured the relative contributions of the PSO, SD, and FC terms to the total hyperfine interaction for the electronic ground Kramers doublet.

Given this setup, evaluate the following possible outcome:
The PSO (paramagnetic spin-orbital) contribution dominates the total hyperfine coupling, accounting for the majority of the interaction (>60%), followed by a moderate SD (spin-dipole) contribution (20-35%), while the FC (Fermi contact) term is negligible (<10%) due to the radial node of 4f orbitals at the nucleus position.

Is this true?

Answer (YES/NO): NO